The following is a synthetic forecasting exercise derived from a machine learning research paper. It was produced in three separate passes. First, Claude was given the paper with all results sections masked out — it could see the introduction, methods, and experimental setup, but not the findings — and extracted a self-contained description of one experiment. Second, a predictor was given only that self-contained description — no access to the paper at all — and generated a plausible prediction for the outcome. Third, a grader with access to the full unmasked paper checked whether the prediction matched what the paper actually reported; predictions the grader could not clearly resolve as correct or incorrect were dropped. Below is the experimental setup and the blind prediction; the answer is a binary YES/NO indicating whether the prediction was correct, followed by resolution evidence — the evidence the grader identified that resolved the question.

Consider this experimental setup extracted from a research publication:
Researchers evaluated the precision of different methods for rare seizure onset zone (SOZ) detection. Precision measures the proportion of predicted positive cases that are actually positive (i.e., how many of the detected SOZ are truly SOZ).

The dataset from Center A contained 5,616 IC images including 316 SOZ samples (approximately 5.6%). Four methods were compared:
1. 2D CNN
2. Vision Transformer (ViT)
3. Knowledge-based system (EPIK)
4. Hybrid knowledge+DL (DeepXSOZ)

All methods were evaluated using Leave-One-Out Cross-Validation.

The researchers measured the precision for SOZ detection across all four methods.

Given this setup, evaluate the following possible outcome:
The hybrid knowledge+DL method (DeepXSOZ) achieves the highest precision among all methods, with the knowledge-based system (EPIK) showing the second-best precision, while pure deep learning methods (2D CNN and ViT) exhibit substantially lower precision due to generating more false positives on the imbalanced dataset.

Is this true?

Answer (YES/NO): YES